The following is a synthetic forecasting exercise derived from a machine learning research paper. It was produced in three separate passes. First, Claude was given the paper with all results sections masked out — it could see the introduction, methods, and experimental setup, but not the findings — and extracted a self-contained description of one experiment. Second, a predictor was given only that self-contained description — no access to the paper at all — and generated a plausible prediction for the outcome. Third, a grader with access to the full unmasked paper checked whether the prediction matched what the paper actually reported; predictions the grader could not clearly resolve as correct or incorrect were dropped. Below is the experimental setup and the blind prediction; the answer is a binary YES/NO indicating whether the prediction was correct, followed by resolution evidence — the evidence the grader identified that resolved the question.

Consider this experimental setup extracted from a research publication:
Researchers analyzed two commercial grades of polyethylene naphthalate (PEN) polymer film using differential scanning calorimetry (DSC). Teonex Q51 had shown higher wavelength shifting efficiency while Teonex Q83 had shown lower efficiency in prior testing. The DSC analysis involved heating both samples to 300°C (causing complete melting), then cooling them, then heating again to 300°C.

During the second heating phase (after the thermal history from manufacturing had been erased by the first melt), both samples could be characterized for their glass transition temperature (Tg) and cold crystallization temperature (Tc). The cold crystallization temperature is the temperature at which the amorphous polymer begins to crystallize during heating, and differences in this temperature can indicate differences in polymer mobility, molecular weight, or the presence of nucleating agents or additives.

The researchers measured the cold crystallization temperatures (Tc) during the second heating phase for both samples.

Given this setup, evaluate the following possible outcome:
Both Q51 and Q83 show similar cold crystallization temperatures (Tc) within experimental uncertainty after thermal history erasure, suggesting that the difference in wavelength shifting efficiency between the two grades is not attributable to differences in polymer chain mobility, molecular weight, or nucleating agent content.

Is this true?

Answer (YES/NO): NO